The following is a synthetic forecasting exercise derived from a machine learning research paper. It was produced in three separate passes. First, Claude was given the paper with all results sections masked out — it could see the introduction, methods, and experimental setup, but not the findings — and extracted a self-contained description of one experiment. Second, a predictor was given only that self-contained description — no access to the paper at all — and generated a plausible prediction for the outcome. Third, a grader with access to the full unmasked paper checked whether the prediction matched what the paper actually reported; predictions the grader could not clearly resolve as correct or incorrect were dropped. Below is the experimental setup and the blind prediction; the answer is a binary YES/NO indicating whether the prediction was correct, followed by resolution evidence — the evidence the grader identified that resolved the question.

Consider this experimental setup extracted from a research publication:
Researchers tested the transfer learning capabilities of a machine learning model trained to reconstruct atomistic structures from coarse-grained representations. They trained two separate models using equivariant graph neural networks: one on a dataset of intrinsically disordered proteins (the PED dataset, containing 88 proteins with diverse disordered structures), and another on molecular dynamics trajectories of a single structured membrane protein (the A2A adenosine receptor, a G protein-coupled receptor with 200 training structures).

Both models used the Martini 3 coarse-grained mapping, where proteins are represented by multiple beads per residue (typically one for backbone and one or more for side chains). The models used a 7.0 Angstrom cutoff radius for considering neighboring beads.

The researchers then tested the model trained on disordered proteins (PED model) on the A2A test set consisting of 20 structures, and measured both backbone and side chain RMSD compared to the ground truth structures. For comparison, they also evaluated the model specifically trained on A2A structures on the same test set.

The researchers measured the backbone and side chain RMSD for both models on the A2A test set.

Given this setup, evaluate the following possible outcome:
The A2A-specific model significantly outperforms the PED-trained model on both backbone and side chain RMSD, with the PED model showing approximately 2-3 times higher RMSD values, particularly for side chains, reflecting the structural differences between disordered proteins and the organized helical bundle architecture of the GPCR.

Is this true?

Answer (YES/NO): NO